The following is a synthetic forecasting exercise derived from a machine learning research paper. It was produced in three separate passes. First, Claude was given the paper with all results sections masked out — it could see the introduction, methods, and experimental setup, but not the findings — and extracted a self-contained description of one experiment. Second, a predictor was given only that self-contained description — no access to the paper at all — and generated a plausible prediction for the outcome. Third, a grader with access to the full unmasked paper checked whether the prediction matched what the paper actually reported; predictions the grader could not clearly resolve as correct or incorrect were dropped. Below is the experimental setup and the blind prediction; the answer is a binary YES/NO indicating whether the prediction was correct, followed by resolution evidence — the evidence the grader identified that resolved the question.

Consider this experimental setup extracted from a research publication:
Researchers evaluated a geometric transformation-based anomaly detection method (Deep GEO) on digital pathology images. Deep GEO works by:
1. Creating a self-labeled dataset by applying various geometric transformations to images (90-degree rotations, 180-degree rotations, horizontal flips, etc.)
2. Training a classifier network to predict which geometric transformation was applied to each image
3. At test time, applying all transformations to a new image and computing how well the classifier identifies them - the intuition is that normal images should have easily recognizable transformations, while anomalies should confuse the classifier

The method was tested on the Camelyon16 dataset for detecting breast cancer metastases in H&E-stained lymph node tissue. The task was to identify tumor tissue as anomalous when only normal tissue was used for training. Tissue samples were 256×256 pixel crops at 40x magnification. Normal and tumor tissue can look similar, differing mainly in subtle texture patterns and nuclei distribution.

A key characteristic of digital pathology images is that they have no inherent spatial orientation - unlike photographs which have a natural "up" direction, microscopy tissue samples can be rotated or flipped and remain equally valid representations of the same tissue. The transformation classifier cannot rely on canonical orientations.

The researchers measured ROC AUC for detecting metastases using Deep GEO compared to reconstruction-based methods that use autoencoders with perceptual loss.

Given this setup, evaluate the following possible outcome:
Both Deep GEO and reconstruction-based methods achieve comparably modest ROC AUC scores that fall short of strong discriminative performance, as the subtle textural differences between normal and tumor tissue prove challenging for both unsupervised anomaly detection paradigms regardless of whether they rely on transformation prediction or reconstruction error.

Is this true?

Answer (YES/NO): NO